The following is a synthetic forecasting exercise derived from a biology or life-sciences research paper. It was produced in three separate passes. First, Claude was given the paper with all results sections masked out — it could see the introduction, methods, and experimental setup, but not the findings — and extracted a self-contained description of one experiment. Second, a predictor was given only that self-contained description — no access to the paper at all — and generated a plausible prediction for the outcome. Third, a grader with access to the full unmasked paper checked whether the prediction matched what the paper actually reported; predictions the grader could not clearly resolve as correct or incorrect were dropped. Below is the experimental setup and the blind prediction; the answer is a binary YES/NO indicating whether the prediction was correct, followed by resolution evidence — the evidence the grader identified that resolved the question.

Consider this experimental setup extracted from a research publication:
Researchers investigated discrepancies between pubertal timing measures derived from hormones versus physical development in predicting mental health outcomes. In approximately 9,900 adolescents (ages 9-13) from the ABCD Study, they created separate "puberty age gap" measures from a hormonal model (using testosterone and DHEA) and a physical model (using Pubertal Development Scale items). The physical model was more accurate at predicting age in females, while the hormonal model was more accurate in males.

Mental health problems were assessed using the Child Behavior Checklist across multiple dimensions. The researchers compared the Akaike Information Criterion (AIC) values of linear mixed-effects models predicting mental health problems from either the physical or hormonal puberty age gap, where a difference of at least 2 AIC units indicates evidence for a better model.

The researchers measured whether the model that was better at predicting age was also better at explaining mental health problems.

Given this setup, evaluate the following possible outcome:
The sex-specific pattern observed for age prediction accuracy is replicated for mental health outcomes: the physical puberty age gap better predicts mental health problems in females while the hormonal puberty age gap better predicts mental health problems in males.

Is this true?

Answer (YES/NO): NO